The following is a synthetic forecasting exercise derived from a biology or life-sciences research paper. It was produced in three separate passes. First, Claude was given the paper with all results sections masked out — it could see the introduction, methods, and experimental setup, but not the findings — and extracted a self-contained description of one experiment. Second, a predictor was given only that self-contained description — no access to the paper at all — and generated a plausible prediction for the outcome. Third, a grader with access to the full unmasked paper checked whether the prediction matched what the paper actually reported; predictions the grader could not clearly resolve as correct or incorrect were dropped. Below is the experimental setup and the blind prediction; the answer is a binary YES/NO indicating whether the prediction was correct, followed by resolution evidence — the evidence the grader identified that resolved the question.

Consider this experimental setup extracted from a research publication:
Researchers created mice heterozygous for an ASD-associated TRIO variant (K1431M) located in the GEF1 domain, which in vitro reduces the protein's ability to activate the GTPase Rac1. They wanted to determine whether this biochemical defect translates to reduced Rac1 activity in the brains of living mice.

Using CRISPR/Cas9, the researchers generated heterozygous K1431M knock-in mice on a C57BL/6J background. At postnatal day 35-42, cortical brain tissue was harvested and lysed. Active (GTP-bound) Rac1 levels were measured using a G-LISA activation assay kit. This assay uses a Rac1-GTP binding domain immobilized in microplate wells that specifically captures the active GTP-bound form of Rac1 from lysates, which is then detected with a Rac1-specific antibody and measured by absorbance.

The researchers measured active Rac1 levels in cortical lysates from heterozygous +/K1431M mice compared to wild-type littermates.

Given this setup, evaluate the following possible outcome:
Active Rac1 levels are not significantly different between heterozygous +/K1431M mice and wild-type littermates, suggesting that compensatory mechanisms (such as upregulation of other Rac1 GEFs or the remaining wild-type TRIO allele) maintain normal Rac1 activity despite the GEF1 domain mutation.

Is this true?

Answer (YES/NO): NO